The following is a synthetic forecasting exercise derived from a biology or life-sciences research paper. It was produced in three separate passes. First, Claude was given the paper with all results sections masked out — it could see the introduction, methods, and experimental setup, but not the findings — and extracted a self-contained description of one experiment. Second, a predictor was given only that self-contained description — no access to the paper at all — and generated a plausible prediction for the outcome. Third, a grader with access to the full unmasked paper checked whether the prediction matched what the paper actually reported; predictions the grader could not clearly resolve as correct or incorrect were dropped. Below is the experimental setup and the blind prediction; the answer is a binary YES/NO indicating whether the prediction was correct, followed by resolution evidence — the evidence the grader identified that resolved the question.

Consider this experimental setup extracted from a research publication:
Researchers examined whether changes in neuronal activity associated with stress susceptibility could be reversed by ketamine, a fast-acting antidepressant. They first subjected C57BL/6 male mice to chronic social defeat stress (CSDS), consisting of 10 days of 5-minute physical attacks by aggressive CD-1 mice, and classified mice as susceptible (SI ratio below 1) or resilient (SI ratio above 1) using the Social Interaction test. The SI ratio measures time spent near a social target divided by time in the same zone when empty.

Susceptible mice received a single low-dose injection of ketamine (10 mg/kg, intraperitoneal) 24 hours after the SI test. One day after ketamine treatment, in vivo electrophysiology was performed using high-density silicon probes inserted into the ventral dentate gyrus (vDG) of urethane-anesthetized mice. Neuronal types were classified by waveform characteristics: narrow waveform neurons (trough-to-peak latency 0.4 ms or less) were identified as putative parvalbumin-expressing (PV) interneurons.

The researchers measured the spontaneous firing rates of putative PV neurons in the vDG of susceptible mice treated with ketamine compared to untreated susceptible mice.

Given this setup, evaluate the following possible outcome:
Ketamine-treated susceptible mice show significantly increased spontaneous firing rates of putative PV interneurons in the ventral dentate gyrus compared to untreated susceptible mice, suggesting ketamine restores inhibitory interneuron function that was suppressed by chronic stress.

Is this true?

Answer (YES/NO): NO